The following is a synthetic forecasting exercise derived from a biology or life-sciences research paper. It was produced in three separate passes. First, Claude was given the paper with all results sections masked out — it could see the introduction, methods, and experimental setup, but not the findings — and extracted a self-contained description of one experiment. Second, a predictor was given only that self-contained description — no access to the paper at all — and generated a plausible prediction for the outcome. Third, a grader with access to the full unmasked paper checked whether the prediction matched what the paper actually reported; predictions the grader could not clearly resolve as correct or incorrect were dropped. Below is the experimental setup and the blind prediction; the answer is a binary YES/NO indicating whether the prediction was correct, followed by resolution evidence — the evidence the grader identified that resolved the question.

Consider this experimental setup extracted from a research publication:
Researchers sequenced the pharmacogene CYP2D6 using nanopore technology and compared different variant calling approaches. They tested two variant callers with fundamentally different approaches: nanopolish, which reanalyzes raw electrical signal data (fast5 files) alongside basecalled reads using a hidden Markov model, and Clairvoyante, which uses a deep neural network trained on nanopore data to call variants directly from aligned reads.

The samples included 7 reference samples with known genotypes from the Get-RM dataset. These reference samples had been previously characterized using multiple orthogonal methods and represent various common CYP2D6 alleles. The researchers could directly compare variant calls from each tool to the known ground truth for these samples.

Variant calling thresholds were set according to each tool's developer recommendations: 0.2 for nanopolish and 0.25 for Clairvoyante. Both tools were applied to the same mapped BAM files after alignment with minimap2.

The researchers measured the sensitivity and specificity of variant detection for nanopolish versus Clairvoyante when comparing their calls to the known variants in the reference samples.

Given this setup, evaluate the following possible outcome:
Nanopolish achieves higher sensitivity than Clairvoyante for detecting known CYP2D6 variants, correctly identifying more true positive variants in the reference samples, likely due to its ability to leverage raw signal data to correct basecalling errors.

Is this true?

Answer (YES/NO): YES